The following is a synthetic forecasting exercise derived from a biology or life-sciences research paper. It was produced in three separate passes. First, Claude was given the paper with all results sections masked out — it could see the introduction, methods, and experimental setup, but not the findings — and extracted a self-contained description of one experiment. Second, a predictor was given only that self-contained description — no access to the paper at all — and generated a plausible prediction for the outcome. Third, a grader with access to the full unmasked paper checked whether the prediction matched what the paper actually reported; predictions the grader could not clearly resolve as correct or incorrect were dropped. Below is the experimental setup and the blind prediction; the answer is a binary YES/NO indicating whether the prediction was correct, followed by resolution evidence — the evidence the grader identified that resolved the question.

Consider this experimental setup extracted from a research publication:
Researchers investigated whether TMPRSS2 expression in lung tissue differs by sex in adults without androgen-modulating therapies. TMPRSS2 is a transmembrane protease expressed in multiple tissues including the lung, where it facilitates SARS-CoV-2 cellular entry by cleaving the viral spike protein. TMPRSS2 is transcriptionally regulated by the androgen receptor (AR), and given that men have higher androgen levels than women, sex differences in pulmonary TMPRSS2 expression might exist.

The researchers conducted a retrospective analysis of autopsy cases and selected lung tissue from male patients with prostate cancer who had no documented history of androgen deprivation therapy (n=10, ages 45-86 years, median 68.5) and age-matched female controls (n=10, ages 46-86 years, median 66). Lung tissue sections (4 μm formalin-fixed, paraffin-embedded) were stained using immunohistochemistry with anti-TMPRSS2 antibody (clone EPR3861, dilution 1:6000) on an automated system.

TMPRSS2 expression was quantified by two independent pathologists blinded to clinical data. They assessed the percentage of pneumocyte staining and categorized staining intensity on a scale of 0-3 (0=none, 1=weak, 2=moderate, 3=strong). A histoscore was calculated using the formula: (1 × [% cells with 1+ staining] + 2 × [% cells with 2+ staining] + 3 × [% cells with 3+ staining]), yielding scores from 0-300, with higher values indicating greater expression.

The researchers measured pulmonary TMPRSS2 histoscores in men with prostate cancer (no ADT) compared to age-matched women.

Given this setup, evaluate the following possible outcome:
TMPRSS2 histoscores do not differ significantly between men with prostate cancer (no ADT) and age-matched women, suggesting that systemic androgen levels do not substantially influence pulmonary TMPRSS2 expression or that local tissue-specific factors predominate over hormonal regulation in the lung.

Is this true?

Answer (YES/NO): YES